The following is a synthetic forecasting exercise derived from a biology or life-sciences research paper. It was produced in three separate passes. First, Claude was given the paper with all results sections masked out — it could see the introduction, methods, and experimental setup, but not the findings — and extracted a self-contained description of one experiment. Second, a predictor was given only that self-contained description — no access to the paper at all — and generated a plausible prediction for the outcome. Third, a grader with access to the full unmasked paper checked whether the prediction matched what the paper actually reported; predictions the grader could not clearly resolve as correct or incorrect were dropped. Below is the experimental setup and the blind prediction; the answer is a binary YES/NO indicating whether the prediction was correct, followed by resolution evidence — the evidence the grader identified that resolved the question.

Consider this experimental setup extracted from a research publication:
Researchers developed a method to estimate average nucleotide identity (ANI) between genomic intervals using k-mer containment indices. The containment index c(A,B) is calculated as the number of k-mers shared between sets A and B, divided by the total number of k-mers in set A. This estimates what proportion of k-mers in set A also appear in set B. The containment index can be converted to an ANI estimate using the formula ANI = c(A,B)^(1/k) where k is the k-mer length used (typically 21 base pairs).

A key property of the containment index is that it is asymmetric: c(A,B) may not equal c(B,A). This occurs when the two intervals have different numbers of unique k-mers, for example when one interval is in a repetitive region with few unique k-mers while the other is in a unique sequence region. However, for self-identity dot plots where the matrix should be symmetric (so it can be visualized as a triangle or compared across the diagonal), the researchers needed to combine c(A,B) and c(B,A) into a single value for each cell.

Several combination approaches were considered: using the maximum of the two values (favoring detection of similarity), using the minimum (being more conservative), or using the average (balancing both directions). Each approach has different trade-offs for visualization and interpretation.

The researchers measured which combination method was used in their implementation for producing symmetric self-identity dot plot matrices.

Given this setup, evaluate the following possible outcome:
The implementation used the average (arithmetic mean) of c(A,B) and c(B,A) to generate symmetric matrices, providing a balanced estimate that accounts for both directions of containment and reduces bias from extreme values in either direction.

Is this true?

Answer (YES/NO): NO